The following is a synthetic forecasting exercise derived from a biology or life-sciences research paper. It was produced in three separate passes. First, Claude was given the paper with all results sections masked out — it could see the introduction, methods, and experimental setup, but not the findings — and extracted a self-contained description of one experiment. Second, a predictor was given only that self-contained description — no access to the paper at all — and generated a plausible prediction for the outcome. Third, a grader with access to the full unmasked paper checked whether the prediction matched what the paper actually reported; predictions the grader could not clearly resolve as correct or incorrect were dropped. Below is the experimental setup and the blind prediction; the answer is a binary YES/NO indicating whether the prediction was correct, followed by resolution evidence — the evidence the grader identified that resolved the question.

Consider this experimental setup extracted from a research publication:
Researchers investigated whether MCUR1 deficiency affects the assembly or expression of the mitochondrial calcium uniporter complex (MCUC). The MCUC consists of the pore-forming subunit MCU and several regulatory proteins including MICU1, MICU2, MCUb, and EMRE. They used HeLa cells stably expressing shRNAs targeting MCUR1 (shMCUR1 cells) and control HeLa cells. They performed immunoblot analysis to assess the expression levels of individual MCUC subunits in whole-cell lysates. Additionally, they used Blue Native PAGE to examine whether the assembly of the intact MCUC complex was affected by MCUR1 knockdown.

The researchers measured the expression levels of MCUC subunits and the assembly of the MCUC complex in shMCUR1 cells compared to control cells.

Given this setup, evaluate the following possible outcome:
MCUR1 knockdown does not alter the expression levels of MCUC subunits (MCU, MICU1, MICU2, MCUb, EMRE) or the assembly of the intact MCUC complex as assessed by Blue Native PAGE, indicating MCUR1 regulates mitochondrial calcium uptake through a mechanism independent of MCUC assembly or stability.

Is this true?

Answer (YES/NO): NO